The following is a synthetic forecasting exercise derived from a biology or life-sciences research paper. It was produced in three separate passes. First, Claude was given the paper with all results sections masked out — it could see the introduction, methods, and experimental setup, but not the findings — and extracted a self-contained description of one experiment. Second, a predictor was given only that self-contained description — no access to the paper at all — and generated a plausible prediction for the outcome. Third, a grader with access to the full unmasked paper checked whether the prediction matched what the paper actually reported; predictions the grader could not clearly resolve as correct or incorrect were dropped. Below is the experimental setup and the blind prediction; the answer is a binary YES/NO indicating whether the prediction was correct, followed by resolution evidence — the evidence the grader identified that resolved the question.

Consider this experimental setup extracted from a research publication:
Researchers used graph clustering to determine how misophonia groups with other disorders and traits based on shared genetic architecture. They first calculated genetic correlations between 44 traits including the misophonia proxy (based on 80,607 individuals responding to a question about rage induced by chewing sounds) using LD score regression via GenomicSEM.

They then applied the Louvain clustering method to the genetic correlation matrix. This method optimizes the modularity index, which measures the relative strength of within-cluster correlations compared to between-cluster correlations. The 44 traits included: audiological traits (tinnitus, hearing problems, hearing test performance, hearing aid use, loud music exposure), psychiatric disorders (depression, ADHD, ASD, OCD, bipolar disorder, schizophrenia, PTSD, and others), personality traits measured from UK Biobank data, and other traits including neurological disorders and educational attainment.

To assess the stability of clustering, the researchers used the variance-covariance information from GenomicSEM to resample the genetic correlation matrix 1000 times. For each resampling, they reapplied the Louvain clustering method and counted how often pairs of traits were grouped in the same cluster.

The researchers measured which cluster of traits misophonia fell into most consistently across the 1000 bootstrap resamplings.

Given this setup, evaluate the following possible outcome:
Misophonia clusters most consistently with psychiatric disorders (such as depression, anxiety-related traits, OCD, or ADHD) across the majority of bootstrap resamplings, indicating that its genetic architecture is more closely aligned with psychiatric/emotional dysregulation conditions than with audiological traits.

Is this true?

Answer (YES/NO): NO